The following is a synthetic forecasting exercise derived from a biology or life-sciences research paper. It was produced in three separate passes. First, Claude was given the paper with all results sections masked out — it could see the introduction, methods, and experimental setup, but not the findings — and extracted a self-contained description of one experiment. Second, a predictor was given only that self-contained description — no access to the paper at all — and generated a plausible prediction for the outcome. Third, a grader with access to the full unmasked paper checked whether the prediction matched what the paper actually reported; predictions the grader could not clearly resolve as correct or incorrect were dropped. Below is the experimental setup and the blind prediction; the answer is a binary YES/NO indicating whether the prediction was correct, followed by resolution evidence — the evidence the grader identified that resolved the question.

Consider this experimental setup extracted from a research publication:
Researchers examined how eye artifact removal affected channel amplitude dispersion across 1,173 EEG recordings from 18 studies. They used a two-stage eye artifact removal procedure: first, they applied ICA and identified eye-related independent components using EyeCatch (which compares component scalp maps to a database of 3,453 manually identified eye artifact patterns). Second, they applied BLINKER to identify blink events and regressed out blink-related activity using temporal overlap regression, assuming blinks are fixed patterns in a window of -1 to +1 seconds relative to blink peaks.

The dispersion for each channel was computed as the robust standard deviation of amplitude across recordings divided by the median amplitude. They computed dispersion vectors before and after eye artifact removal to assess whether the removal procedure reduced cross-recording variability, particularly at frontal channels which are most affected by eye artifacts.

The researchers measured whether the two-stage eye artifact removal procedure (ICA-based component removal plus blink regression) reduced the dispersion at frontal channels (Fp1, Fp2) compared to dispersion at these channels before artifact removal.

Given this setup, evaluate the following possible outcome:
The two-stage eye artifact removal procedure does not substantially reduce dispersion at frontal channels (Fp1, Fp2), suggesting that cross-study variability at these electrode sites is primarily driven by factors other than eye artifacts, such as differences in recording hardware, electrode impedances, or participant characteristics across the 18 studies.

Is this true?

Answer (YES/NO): YES